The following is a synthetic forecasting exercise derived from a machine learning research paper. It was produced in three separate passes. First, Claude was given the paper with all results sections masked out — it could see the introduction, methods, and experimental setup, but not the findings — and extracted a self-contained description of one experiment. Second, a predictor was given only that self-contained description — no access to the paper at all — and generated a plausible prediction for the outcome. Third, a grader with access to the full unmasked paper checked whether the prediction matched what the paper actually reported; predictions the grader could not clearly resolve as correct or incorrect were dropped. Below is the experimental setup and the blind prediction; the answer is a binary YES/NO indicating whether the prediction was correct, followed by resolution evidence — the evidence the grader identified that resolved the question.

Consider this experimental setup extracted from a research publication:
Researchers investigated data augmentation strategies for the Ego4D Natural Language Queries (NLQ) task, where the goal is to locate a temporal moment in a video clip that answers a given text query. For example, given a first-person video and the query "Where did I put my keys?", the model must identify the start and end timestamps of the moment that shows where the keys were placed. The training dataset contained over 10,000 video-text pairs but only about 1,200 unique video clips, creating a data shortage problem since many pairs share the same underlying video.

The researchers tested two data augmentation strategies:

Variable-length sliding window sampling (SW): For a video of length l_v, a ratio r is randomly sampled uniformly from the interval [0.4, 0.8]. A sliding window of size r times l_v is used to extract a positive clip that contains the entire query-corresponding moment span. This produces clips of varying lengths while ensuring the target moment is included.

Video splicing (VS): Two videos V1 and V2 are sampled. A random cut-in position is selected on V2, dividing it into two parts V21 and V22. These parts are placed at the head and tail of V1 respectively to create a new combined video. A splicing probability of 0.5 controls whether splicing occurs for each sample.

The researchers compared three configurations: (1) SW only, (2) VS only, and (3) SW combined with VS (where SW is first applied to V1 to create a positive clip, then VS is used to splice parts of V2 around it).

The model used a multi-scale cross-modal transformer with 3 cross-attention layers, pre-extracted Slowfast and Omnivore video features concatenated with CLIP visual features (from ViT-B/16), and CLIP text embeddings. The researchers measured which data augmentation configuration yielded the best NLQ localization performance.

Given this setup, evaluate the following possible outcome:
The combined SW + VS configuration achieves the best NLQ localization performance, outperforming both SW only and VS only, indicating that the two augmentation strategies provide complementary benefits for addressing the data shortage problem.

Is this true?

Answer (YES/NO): YES